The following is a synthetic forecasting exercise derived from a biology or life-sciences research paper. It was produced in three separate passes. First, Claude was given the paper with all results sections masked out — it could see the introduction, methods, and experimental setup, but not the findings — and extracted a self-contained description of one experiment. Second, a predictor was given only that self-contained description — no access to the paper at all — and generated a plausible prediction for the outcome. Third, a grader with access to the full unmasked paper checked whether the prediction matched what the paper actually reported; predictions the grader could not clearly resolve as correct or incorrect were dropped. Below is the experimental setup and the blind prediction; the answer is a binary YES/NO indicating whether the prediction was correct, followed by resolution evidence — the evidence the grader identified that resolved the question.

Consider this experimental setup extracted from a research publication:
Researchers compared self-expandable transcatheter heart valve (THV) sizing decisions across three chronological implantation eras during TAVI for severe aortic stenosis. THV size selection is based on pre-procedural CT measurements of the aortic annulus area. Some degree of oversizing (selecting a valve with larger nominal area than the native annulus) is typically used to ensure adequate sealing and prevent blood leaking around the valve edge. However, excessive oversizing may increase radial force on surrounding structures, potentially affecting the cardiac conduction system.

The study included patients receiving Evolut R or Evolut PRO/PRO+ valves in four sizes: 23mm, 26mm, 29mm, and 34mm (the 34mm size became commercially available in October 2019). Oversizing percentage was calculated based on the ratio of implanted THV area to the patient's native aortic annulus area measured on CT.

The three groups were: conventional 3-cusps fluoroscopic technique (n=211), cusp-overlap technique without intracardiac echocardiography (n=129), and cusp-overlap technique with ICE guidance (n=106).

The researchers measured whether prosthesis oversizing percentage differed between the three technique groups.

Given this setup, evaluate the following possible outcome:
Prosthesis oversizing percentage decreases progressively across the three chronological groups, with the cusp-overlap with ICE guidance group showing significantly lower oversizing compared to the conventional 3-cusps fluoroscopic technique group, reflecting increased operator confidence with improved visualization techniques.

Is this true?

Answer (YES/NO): NO